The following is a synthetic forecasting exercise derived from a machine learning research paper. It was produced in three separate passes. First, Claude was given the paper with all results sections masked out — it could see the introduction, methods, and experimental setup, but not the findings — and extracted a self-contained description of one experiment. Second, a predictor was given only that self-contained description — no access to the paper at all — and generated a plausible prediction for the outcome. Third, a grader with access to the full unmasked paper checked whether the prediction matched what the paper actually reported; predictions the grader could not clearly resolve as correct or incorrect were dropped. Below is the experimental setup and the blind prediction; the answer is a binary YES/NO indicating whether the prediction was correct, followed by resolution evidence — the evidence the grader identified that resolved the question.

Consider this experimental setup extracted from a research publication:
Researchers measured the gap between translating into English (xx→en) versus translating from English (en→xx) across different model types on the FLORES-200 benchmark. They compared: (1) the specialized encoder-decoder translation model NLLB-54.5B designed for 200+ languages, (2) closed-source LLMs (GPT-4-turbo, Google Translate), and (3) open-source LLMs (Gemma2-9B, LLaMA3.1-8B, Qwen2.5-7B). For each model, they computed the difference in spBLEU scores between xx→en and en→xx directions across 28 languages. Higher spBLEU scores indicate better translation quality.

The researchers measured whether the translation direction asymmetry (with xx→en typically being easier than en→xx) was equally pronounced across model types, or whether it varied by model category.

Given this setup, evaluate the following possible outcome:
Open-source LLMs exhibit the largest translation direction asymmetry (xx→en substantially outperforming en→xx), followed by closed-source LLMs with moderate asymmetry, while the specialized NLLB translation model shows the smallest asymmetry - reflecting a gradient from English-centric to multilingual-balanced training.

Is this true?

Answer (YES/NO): NO